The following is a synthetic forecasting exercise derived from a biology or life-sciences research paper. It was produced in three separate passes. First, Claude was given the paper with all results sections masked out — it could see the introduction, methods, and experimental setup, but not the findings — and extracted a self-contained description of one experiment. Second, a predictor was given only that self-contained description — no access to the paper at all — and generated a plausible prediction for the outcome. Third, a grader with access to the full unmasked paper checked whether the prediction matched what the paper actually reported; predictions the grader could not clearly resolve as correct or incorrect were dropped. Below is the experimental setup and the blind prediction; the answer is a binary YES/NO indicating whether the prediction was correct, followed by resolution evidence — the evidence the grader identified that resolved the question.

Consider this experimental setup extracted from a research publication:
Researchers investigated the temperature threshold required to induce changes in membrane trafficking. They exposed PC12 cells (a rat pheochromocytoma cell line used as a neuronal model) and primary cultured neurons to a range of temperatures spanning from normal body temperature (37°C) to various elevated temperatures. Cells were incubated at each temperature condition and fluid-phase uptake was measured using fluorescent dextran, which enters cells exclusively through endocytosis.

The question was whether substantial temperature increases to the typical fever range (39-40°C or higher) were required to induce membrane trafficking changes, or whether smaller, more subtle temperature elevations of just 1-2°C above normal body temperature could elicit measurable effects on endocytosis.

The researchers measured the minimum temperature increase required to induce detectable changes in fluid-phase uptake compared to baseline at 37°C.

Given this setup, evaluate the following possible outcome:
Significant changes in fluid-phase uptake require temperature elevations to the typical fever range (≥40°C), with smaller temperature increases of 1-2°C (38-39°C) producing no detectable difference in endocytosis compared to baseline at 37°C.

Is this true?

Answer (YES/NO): NO